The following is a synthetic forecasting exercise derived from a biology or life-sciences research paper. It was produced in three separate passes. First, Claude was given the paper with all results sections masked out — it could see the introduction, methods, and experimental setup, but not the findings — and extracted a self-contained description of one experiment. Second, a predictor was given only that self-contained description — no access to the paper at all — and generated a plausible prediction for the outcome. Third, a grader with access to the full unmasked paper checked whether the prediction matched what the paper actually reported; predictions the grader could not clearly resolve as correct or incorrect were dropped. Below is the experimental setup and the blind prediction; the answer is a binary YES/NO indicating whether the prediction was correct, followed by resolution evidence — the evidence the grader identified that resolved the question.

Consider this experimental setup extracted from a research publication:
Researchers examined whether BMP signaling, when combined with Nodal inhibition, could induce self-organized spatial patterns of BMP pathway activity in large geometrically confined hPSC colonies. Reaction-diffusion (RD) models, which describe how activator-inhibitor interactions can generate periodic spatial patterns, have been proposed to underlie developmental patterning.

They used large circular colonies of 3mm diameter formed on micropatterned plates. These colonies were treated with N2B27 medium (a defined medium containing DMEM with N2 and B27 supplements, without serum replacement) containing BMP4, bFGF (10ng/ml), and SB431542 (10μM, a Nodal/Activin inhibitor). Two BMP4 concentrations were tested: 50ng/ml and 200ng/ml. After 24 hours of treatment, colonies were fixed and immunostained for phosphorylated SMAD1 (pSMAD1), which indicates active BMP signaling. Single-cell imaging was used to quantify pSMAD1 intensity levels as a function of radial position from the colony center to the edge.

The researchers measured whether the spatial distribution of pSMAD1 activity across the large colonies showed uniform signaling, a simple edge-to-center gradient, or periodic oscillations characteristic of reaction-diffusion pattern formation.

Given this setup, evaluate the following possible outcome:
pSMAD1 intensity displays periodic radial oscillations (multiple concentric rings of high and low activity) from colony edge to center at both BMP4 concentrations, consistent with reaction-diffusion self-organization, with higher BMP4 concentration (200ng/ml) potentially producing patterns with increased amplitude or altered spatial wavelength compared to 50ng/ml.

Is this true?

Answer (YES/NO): YES